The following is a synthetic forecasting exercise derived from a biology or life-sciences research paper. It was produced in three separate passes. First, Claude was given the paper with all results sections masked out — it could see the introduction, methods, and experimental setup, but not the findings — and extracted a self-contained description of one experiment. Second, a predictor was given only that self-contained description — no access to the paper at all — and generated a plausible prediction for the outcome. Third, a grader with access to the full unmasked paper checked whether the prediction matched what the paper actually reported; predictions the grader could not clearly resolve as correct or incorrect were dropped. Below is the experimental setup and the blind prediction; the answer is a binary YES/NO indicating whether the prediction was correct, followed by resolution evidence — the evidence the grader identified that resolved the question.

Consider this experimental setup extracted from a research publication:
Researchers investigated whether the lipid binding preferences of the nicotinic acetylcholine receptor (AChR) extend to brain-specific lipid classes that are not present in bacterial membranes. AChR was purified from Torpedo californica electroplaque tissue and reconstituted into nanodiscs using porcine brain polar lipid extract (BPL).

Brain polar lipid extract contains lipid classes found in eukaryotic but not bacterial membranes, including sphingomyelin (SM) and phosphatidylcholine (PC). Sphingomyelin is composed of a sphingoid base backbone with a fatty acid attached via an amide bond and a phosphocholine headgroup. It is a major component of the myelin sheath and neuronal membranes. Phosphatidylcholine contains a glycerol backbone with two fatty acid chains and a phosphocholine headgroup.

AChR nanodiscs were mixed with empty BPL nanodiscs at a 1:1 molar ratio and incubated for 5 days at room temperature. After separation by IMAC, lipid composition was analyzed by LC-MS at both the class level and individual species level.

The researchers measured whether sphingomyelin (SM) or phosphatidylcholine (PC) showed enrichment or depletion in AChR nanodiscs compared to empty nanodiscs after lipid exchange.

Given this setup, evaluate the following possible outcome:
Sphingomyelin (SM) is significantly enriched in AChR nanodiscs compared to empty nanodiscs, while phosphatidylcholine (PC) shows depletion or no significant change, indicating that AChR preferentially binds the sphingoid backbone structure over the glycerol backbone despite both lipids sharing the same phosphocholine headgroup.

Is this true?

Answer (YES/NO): NO